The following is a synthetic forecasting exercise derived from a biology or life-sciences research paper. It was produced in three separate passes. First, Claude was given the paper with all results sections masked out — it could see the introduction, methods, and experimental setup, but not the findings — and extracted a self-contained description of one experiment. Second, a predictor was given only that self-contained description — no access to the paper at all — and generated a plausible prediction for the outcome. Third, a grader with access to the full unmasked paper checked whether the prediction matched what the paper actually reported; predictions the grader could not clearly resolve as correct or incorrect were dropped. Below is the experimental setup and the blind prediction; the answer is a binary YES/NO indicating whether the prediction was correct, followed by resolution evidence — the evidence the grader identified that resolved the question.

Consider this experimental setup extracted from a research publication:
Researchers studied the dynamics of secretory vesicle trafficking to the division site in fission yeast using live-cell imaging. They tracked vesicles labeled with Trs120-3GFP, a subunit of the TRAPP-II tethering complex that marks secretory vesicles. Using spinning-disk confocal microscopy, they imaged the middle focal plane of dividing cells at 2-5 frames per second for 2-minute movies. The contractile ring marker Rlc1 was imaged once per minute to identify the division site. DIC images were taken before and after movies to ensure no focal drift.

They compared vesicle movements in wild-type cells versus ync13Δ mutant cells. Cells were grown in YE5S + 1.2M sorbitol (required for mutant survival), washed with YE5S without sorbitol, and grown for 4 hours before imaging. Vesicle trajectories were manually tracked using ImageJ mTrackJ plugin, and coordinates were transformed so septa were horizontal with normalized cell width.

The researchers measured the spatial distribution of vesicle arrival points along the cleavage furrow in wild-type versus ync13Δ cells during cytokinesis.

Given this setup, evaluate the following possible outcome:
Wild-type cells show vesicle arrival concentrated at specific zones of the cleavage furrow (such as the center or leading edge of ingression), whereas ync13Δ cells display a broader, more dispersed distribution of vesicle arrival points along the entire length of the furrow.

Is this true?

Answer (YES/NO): NO